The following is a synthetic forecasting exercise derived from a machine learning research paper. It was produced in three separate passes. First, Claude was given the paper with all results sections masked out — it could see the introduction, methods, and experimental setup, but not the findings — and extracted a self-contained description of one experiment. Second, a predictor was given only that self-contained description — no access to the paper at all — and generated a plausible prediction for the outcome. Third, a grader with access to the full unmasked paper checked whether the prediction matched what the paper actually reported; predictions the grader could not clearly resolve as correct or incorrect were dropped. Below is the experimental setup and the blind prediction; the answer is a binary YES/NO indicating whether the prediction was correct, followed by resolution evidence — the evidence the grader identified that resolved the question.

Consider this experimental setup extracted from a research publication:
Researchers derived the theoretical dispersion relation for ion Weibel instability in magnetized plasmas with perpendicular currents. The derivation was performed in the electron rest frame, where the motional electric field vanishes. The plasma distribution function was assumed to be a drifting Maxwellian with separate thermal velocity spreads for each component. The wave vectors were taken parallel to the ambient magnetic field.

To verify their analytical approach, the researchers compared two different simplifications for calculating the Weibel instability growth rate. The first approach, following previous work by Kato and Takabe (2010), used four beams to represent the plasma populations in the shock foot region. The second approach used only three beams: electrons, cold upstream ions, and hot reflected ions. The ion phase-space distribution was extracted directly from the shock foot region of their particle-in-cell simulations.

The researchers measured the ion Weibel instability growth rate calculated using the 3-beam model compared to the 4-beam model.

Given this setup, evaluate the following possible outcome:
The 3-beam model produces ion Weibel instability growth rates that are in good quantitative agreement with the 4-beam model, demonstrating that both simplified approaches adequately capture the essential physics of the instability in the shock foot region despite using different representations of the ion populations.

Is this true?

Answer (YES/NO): YES